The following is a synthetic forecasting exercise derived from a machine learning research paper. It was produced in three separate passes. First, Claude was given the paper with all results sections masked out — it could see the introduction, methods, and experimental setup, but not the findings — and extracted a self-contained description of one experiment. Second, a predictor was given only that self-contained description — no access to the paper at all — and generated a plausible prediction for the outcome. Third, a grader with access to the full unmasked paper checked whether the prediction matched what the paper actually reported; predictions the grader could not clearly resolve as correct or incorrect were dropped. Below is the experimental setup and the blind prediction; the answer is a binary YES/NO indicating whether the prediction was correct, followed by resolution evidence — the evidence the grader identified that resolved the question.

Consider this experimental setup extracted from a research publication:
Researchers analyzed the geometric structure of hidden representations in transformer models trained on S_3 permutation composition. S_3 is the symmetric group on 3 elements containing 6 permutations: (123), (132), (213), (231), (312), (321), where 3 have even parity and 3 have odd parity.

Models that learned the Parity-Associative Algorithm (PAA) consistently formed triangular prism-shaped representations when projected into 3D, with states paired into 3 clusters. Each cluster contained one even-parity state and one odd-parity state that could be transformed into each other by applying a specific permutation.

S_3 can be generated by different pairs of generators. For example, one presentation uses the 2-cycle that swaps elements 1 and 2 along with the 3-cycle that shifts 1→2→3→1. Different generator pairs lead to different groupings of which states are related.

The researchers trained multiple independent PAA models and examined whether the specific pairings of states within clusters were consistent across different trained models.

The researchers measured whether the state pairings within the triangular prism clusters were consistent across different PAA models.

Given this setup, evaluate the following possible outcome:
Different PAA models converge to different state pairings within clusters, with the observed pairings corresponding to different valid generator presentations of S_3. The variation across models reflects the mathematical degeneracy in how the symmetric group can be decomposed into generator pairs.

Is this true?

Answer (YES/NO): YES